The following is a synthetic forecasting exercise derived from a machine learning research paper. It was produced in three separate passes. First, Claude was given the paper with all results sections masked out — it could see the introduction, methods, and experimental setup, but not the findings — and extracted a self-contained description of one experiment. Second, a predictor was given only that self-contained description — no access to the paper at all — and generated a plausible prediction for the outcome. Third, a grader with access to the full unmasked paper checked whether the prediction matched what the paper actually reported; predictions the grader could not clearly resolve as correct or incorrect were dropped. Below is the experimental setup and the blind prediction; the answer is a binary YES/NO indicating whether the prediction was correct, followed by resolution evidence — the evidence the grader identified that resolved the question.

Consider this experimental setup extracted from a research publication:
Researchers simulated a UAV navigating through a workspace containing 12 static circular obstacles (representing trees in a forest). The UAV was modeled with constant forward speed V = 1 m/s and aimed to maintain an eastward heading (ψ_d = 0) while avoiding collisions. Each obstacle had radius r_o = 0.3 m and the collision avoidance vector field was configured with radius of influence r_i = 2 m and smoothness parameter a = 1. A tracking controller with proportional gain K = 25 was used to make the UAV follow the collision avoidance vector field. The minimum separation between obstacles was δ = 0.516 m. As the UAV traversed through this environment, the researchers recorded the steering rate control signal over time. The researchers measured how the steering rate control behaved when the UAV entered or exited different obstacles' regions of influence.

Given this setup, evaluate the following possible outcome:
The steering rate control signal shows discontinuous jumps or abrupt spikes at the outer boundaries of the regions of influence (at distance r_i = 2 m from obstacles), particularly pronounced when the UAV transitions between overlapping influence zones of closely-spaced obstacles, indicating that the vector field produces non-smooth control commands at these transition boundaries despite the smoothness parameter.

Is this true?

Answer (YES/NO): YES